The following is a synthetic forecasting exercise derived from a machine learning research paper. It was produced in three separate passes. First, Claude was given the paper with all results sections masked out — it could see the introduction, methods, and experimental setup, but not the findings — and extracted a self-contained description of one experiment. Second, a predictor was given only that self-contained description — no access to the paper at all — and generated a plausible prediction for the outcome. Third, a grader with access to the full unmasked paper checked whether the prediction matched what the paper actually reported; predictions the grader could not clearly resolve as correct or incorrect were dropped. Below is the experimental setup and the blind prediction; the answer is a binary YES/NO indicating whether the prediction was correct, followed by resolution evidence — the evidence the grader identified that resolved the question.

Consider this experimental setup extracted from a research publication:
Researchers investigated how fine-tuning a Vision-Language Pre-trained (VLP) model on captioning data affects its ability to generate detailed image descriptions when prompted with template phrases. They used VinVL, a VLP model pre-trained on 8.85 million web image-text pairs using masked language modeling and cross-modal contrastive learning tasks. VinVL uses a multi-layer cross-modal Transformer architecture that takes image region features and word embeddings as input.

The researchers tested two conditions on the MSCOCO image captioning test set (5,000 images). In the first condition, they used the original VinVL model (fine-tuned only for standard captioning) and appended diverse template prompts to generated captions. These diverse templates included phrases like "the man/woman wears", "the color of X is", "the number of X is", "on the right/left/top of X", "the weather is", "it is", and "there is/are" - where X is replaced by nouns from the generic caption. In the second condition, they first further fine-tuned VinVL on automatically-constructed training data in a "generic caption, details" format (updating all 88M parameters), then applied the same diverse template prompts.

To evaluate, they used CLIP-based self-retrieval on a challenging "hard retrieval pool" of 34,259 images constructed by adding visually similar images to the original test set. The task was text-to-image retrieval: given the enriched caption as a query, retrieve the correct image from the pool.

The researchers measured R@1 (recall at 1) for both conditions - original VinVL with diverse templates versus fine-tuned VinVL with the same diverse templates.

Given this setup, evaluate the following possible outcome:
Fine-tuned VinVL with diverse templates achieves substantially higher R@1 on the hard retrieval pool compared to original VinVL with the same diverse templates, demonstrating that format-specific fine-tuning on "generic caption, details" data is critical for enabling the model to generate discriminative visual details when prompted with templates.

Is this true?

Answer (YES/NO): NO